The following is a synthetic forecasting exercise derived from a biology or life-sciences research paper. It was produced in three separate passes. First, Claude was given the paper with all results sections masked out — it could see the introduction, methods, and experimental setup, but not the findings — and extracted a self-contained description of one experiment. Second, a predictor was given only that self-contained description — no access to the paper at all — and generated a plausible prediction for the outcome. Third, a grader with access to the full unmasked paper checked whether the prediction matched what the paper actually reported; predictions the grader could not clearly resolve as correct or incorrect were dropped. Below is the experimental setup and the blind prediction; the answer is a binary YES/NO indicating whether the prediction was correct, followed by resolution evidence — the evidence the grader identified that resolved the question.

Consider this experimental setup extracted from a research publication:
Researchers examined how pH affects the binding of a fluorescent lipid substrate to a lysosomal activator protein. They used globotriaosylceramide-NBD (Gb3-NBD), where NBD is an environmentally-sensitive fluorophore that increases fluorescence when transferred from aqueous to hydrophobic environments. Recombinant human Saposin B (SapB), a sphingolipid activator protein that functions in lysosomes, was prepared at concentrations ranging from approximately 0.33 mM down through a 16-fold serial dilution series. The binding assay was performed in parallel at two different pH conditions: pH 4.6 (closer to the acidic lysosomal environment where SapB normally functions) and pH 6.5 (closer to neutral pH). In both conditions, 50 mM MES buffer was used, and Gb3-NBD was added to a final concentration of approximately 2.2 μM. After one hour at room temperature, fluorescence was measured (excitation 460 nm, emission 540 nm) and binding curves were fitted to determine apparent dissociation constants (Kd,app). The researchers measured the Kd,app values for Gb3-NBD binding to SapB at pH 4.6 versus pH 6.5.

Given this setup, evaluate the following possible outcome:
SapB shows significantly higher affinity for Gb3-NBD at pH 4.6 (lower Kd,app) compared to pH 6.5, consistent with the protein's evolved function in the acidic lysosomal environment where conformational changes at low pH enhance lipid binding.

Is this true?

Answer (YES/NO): NO